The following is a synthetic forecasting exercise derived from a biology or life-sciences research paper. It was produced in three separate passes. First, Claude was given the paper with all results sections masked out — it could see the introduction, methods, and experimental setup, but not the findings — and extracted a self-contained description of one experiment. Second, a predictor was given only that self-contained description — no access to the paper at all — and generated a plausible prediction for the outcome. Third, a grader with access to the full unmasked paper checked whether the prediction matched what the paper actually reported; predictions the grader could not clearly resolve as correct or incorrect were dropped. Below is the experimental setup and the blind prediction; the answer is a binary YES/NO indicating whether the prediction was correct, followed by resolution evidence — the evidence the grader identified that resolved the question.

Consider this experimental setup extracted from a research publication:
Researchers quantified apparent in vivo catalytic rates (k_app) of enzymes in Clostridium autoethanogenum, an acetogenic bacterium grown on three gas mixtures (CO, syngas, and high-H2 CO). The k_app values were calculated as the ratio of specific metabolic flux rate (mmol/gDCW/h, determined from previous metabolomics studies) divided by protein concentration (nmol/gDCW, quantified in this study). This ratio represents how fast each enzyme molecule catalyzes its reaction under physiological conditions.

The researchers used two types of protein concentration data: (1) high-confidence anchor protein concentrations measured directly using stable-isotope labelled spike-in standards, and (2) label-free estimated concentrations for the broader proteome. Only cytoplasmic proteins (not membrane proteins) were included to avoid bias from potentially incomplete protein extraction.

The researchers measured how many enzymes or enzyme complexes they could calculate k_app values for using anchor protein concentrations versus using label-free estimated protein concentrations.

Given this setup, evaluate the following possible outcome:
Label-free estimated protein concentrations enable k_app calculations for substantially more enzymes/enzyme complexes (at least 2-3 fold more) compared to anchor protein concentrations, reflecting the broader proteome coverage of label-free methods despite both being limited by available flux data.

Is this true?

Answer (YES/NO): YES